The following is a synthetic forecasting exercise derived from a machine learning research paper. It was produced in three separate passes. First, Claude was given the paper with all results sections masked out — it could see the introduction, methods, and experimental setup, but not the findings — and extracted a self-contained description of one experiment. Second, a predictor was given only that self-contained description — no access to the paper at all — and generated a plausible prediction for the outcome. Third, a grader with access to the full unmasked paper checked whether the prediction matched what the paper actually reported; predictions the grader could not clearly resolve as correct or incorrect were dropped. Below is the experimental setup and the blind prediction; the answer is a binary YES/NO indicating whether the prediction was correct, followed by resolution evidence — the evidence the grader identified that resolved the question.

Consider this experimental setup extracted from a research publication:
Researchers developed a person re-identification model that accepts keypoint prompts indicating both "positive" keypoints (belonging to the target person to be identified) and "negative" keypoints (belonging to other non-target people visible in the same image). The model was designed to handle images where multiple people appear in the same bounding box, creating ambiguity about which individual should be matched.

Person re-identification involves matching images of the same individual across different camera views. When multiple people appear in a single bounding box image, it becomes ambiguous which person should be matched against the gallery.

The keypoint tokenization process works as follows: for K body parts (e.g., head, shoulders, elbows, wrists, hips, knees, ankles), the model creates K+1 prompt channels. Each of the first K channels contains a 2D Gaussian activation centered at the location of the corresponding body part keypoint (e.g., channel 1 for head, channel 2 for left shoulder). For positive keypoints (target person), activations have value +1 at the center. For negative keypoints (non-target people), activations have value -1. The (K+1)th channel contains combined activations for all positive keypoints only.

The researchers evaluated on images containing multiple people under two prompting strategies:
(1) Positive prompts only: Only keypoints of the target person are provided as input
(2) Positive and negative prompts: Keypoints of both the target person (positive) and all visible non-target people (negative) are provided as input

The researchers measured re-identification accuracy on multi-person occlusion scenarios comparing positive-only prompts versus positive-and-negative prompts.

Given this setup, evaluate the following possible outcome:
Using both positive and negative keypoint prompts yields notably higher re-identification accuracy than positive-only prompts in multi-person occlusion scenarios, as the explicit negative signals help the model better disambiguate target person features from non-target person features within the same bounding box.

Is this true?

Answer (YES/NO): YES